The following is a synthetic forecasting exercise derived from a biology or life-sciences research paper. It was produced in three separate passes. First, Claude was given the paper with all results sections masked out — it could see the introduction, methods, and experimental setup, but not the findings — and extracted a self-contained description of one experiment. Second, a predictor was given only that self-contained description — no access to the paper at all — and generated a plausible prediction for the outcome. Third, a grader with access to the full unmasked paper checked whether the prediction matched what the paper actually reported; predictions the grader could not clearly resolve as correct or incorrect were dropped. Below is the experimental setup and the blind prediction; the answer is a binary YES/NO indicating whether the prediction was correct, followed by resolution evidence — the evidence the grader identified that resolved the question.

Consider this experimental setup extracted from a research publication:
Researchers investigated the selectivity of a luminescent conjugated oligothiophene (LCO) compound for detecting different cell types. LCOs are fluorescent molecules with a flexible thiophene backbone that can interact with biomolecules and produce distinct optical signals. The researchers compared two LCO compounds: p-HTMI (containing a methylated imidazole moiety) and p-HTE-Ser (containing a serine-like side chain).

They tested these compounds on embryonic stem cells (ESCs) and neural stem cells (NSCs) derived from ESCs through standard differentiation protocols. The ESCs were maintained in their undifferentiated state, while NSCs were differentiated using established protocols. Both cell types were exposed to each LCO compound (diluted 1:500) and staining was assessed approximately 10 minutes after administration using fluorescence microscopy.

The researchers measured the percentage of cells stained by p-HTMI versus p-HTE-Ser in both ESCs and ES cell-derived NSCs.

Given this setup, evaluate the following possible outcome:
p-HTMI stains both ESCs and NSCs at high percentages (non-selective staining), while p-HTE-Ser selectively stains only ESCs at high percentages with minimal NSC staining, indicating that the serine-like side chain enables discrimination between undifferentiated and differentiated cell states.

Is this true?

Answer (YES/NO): NO